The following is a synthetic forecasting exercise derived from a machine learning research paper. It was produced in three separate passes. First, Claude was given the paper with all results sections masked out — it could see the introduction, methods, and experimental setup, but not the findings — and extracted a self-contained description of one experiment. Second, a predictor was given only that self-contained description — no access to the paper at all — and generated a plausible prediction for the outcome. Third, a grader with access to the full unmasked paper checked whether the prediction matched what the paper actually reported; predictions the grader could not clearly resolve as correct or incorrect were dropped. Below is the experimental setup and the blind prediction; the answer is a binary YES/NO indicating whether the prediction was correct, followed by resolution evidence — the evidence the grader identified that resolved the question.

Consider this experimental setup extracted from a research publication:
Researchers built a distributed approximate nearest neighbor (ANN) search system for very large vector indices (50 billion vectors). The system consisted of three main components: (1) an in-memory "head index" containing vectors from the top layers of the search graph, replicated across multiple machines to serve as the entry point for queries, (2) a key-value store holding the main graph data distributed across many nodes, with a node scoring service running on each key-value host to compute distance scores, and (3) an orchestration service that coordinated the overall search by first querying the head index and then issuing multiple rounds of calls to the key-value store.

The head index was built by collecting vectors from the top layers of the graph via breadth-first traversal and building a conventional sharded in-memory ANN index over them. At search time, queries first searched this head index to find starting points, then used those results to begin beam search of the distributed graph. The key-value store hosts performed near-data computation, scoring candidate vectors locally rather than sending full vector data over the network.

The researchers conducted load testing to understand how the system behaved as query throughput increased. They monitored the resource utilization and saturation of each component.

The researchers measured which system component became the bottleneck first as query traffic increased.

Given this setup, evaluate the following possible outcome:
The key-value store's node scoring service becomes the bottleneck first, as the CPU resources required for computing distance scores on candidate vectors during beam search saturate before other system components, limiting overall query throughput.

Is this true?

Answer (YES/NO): NO